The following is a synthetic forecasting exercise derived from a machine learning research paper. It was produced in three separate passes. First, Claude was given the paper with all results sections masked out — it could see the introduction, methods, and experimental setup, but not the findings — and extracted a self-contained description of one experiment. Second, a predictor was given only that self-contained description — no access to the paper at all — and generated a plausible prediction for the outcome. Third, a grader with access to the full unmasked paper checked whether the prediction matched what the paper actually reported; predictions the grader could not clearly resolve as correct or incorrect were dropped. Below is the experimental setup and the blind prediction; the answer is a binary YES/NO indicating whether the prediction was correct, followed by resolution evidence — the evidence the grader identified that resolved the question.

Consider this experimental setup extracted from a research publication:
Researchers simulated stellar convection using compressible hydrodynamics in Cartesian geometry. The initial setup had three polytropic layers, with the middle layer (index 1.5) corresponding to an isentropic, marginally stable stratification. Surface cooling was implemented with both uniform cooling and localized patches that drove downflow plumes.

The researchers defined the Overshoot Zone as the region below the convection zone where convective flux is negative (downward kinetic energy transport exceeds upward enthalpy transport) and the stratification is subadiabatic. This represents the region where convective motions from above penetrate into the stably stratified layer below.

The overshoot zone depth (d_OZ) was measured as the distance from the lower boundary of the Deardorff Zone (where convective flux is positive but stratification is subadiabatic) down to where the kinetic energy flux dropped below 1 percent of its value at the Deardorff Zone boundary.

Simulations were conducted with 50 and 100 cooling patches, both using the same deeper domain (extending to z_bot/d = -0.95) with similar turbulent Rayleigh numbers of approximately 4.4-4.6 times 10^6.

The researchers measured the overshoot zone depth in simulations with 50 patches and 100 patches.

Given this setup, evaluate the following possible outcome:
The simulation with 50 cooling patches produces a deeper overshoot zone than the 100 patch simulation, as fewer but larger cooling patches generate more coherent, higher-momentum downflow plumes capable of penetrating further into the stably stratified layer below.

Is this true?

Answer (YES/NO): NO